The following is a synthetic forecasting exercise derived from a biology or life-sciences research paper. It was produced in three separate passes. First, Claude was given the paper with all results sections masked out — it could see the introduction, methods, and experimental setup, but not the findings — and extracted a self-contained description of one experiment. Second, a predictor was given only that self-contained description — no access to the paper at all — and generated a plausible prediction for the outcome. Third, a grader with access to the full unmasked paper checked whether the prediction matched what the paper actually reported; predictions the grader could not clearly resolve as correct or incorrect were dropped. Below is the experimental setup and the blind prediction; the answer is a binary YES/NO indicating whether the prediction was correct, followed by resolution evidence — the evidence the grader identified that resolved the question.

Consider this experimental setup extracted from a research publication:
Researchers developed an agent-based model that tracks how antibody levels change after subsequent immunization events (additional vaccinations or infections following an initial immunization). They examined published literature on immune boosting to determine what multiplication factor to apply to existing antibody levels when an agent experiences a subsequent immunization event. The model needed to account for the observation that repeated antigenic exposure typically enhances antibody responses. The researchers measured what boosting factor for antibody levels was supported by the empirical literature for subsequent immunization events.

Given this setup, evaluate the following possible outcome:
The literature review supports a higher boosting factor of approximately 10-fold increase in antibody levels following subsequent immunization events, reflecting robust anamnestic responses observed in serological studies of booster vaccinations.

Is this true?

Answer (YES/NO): NO